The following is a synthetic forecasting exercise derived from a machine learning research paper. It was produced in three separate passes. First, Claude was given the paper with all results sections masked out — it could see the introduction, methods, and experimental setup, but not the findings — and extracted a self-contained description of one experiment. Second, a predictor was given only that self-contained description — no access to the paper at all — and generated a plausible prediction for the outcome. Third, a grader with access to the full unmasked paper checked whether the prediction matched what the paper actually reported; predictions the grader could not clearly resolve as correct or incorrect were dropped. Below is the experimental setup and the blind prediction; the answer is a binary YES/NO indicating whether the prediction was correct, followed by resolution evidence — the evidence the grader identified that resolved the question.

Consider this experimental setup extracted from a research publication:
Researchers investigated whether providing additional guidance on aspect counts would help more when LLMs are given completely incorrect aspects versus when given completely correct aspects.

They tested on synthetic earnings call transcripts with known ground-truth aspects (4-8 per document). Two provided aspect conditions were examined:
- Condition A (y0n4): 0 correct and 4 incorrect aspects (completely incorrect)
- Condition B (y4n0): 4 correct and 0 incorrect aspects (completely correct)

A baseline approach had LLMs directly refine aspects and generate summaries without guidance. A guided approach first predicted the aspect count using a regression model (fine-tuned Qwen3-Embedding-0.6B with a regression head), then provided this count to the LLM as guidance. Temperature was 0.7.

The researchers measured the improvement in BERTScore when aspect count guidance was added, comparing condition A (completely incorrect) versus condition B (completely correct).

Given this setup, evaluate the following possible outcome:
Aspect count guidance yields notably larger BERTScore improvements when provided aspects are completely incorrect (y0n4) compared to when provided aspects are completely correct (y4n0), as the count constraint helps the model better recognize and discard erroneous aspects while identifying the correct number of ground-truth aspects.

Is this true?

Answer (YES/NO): YES